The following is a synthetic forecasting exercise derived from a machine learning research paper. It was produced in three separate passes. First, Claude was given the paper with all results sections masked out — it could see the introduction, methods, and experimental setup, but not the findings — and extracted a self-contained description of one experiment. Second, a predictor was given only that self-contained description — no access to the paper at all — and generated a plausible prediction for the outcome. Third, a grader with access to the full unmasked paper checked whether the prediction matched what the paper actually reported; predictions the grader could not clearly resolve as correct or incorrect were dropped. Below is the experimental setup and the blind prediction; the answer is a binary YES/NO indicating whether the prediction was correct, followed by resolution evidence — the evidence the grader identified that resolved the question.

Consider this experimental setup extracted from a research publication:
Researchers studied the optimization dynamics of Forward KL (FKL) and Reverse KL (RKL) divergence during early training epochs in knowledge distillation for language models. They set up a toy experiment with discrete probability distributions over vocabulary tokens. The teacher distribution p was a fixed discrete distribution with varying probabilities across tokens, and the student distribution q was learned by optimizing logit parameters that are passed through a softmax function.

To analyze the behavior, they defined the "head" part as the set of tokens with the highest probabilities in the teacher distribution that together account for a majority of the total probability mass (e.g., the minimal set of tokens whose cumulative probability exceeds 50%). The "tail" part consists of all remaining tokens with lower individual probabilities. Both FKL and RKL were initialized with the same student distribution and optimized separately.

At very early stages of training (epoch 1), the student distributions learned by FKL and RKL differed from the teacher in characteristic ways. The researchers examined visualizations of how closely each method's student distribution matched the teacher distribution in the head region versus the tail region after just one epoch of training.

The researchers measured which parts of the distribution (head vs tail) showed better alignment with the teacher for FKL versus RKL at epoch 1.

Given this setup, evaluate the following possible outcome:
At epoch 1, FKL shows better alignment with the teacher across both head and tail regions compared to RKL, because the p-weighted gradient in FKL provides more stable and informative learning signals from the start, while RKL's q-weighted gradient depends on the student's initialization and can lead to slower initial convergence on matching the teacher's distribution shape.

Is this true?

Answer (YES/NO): NO